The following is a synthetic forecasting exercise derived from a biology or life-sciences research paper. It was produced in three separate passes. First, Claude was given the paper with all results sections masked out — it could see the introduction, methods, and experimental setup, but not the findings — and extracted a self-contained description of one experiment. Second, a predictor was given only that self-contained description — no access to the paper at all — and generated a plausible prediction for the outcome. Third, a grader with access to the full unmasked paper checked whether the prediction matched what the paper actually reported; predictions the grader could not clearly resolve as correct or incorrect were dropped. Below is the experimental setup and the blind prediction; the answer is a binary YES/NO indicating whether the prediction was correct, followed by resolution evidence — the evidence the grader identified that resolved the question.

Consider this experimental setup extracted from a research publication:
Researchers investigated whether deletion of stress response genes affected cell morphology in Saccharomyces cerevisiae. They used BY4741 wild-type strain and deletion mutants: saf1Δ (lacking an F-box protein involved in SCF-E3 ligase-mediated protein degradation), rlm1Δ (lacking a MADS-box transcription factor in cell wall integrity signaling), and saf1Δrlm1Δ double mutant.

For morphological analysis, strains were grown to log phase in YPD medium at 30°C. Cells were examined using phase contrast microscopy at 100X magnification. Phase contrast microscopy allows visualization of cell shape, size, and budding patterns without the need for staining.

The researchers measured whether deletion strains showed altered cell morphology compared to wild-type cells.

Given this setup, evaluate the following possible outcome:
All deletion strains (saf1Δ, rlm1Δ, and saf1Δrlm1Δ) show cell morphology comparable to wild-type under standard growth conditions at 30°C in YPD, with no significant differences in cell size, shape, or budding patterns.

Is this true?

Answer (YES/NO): YES